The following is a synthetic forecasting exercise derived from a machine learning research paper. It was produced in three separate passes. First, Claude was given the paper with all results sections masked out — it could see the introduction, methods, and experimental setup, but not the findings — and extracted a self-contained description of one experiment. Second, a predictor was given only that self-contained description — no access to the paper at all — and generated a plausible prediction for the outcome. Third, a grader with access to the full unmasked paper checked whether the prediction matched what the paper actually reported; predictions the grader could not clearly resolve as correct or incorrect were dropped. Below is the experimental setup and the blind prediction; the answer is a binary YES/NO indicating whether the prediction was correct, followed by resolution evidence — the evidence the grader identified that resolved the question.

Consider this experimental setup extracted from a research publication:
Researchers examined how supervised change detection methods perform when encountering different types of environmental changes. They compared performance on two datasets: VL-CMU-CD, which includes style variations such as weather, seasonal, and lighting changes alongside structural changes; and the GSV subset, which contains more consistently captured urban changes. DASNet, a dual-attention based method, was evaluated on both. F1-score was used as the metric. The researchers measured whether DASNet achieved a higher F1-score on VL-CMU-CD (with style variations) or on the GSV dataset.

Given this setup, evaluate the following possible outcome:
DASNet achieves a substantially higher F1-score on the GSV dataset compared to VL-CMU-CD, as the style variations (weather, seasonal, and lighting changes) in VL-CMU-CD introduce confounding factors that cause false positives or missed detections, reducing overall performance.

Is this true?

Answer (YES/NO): NO